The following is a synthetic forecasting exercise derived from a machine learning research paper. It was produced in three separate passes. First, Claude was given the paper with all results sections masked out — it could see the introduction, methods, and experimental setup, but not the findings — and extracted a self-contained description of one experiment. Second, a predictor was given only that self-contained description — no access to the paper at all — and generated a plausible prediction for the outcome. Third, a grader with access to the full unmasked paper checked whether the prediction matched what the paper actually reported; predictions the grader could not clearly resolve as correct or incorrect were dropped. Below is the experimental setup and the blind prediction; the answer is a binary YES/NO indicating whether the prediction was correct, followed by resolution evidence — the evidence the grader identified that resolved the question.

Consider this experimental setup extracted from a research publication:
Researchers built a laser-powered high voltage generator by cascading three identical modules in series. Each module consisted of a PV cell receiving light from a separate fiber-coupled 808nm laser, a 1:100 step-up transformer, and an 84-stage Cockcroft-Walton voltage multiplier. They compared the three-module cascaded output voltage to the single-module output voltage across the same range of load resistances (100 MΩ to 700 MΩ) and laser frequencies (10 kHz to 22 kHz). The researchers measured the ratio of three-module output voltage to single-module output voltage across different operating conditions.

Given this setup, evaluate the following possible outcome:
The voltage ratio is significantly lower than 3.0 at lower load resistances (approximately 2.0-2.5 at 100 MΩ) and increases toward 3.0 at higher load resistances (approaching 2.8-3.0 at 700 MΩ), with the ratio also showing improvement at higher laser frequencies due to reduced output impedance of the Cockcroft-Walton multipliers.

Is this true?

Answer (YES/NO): NO